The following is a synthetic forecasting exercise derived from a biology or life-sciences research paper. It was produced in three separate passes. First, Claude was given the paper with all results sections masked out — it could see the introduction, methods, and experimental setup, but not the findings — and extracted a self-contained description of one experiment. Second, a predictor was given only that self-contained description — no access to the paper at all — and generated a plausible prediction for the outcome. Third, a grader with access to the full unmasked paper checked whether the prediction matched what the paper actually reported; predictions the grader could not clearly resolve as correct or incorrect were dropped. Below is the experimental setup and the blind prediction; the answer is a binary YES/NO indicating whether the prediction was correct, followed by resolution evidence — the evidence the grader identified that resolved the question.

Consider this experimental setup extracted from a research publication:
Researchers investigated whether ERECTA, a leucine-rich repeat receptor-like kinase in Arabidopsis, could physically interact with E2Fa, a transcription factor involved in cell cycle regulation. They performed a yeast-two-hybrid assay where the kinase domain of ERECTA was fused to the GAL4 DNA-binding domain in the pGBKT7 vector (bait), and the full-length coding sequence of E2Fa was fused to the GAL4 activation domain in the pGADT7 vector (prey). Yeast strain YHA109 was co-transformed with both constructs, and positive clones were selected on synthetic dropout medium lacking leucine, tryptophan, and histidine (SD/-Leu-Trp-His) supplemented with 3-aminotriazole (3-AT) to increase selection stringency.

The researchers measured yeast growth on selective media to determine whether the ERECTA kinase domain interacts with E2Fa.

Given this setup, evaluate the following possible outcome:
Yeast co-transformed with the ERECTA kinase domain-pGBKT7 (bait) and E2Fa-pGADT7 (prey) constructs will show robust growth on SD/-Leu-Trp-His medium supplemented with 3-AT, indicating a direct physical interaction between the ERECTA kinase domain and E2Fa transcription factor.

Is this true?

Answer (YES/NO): YES